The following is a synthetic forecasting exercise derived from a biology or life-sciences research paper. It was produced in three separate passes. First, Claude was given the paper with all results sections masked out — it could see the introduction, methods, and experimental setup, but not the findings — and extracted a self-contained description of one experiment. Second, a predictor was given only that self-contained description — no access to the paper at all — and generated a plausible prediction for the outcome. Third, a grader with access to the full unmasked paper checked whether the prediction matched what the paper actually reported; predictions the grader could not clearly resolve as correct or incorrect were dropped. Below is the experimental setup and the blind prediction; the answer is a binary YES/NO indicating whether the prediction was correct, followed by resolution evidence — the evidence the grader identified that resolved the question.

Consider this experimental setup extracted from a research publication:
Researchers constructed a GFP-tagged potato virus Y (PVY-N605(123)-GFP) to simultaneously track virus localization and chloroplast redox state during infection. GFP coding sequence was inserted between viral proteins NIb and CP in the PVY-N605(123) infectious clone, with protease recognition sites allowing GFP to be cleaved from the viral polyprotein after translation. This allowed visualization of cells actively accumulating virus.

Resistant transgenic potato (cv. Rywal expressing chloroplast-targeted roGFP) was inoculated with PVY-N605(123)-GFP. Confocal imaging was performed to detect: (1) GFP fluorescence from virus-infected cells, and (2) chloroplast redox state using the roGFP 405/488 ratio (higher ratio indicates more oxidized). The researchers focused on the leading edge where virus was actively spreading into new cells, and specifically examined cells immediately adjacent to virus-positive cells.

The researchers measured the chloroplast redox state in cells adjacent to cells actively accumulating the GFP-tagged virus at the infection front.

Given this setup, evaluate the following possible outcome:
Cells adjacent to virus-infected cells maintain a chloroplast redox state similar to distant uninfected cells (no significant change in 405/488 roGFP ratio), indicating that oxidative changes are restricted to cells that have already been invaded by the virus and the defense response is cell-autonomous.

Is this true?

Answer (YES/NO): NO